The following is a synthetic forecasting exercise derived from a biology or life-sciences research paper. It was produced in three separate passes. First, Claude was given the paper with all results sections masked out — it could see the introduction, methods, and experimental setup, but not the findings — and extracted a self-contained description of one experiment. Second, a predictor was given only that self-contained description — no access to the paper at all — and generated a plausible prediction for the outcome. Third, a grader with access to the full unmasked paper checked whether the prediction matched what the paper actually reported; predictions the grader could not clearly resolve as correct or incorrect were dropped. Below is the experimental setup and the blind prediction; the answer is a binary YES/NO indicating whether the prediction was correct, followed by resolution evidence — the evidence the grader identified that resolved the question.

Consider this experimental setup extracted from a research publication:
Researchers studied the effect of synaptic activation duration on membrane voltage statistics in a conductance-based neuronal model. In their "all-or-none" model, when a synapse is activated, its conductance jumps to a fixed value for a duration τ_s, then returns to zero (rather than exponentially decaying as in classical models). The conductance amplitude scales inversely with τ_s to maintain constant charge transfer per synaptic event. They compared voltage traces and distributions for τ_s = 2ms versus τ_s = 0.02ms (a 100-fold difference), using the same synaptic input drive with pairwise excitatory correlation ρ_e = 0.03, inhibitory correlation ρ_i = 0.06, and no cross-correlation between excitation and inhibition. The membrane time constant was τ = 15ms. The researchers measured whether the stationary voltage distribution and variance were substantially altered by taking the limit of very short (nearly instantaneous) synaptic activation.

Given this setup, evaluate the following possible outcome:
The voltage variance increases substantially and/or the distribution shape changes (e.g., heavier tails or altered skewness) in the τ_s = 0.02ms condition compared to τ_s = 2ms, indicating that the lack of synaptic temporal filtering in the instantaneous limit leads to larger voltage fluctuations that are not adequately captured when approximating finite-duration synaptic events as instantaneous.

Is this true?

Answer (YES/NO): NO